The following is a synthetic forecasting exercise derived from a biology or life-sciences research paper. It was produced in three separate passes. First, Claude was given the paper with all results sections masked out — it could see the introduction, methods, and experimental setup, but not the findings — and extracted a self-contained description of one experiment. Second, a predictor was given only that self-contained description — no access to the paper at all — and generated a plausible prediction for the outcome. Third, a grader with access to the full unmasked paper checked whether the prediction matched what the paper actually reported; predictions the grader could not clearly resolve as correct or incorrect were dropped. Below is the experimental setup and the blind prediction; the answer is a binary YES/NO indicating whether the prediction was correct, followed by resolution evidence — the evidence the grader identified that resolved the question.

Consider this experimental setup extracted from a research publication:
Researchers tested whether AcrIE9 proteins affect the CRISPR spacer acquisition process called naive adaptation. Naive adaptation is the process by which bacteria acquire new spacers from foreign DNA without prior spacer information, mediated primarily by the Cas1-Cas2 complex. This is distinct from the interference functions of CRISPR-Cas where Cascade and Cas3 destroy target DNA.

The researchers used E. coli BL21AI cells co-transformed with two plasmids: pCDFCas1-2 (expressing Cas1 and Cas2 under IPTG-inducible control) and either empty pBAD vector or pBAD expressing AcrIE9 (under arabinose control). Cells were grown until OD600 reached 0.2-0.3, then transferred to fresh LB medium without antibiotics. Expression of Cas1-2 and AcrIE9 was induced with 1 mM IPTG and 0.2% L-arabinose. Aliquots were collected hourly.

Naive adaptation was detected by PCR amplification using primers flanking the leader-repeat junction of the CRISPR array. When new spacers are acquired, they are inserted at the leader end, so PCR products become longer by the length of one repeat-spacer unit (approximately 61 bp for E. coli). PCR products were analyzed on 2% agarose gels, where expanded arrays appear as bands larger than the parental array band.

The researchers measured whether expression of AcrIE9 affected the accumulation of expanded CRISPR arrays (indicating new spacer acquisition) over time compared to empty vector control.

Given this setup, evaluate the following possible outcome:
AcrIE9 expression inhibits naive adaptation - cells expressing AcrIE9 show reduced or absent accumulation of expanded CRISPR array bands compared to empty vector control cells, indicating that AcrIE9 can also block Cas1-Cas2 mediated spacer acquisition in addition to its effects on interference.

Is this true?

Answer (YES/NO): NO